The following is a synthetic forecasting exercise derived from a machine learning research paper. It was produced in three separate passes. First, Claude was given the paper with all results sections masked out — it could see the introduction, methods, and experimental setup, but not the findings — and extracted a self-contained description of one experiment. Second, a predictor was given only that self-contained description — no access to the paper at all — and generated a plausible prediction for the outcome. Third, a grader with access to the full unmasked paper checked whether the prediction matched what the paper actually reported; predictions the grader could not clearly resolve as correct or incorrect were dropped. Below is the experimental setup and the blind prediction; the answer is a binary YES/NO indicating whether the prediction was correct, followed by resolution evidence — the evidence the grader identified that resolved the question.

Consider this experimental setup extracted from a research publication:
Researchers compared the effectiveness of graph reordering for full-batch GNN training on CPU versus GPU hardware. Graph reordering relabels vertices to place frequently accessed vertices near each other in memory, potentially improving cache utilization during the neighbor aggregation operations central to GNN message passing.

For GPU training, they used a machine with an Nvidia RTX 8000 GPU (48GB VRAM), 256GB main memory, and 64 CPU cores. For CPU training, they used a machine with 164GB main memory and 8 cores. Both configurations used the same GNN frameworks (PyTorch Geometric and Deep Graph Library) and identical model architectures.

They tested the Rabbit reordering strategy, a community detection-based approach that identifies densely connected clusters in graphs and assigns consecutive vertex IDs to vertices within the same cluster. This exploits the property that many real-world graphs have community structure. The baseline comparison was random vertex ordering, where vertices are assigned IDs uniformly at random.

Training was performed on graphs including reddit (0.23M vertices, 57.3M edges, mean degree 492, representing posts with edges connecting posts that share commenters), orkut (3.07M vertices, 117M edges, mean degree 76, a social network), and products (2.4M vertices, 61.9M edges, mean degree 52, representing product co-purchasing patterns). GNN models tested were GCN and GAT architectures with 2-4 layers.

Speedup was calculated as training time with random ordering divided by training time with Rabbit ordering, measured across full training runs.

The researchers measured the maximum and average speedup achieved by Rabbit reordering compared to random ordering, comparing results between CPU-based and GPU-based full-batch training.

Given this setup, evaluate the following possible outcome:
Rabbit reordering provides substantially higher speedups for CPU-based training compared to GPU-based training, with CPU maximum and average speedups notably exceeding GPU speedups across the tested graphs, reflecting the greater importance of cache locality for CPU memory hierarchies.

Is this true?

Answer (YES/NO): NO